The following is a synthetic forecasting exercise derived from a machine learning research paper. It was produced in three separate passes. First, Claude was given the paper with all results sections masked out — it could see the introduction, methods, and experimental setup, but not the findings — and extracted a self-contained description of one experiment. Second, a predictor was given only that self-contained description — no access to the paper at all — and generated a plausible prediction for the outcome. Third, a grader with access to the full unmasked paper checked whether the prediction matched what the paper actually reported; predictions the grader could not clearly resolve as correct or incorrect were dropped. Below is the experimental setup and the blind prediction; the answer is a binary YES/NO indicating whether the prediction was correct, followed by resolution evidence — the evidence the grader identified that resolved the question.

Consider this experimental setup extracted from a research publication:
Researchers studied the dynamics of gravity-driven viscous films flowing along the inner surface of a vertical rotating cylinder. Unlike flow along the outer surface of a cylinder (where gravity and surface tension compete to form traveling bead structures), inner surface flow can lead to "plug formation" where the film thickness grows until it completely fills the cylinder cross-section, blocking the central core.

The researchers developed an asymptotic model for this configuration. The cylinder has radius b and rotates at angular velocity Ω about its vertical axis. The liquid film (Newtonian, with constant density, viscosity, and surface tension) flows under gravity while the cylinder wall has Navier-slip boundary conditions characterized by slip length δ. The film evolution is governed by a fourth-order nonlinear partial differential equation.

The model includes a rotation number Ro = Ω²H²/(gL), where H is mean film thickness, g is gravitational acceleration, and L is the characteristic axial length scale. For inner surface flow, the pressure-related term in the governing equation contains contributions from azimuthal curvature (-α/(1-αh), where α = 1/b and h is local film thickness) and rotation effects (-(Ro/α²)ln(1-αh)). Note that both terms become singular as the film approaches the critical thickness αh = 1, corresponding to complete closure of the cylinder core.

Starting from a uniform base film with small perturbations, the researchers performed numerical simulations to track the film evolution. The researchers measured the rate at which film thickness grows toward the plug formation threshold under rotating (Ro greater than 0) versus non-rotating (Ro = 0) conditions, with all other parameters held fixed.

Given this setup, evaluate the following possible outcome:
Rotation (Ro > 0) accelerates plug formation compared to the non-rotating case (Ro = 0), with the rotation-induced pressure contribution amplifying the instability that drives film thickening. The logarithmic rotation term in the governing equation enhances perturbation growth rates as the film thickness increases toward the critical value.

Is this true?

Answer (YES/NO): NO